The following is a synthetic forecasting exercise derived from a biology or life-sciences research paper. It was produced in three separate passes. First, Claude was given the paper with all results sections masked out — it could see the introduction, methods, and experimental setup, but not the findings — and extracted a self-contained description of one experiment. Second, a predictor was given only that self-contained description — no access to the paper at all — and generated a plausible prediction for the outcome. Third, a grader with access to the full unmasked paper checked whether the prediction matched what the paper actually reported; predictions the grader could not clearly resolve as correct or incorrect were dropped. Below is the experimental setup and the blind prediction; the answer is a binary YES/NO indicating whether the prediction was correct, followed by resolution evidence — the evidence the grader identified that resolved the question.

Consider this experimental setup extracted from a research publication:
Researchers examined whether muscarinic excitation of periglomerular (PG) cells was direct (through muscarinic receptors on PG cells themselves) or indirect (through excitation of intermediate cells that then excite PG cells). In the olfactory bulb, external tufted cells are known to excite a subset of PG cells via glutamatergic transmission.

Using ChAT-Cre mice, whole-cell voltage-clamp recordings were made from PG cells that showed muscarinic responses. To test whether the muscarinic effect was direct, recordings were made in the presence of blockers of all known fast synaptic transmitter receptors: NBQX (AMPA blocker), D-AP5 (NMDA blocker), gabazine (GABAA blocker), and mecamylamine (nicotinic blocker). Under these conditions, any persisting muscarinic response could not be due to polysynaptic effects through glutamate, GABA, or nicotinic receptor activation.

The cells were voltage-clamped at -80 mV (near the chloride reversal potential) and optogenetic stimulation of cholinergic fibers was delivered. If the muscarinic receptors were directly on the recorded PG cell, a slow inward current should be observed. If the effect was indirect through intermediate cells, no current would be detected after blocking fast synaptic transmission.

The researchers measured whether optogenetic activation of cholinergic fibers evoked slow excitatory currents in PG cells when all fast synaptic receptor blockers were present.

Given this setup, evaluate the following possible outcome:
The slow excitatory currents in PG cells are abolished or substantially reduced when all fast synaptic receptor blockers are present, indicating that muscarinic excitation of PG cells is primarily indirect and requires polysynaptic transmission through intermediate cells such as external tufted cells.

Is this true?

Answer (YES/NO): NO